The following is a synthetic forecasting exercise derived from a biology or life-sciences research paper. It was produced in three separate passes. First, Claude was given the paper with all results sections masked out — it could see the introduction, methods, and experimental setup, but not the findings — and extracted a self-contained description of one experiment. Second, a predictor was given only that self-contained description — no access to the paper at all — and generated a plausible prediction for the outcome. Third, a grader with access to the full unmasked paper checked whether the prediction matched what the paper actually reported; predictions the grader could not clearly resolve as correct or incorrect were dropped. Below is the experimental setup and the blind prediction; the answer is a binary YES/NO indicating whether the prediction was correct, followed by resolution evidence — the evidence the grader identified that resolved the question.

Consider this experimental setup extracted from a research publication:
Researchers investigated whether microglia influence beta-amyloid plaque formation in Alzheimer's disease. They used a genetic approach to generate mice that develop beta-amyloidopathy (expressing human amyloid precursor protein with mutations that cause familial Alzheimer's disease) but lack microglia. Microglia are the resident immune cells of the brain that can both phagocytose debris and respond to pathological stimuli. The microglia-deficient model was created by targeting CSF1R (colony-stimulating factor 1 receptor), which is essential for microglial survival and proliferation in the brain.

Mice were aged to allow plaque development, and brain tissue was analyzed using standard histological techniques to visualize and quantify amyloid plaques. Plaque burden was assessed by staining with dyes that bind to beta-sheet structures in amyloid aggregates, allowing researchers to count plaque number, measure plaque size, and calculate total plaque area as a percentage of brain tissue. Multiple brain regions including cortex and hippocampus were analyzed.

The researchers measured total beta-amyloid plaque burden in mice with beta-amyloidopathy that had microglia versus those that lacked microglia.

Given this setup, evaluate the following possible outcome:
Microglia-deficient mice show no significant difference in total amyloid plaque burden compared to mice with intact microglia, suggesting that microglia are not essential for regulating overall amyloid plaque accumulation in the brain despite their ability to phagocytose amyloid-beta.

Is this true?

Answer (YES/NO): NO